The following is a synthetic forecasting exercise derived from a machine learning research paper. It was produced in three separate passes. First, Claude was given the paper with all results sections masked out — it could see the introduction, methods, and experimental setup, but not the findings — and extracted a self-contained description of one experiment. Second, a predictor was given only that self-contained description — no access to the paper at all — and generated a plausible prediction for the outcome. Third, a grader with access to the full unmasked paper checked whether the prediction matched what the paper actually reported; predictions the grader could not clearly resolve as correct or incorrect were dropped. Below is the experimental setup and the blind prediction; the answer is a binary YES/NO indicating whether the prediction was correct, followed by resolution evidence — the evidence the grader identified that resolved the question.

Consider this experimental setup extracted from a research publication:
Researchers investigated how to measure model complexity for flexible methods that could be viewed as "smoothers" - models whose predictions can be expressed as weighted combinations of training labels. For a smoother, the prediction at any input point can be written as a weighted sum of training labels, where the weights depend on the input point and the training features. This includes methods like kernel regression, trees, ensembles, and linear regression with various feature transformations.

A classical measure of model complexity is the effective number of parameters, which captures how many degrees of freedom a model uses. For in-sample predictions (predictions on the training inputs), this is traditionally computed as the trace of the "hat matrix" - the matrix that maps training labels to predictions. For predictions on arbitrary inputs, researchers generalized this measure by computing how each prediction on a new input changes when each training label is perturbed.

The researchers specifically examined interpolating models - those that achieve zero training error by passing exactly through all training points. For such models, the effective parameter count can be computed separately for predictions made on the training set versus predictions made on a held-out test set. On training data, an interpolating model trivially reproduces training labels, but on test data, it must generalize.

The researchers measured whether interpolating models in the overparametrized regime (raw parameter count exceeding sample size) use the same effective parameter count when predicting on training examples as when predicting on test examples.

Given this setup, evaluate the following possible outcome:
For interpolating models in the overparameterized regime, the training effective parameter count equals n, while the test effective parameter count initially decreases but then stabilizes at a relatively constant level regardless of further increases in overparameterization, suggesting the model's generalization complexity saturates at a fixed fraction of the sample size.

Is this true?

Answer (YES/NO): NO